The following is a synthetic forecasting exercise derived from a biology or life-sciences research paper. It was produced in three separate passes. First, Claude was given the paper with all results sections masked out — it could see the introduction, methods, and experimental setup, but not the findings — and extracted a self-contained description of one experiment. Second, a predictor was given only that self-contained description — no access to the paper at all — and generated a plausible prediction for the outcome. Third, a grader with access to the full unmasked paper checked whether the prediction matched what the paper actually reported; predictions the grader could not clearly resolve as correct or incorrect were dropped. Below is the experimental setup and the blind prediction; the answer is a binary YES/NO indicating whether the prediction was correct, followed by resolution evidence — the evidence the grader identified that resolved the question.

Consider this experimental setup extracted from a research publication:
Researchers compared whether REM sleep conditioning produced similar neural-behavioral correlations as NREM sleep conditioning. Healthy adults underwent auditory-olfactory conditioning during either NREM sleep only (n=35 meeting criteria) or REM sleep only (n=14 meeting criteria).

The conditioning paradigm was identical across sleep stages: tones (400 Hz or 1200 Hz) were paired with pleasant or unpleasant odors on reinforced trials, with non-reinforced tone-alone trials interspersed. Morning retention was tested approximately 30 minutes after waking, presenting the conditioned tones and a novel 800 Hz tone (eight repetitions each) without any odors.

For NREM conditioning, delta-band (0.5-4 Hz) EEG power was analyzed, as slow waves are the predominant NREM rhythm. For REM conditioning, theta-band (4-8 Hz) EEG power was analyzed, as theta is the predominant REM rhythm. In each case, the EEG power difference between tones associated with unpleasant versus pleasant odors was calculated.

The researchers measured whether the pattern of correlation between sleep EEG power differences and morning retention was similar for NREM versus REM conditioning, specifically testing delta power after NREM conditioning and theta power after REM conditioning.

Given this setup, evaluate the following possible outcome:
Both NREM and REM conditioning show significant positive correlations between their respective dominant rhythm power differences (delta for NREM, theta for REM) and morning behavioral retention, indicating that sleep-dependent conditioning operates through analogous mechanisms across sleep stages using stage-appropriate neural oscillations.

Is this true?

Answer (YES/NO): NO